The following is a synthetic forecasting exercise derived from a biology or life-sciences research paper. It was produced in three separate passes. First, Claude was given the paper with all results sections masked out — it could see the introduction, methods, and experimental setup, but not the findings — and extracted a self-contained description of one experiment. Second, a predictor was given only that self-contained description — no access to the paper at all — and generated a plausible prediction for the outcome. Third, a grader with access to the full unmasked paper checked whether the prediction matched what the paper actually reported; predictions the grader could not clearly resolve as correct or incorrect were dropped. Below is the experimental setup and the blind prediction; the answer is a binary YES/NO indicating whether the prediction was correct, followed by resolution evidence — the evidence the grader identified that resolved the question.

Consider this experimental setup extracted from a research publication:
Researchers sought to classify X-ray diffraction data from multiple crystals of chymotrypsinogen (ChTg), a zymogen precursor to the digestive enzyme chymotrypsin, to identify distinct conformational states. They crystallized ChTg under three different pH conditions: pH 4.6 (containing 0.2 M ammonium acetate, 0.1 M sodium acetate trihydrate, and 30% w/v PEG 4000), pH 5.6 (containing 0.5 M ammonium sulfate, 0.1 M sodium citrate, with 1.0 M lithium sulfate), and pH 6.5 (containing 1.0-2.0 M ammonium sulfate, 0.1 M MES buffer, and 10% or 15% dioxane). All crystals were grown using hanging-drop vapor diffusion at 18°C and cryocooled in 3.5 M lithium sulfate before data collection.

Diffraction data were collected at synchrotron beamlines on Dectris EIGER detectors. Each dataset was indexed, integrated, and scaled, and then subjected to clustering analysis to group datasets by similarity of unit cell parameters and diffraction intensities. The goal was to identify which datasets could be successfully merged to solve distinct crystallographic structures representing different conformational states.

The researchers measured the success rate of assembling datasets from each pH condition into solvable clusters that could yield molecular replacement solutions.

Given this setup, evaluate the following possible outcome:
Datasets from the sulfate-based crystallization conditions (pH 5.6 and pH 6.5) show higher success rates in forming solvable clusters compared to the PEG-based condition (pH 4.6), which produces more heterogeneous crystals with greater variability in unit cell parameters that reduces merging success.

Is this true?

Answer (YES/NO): NO